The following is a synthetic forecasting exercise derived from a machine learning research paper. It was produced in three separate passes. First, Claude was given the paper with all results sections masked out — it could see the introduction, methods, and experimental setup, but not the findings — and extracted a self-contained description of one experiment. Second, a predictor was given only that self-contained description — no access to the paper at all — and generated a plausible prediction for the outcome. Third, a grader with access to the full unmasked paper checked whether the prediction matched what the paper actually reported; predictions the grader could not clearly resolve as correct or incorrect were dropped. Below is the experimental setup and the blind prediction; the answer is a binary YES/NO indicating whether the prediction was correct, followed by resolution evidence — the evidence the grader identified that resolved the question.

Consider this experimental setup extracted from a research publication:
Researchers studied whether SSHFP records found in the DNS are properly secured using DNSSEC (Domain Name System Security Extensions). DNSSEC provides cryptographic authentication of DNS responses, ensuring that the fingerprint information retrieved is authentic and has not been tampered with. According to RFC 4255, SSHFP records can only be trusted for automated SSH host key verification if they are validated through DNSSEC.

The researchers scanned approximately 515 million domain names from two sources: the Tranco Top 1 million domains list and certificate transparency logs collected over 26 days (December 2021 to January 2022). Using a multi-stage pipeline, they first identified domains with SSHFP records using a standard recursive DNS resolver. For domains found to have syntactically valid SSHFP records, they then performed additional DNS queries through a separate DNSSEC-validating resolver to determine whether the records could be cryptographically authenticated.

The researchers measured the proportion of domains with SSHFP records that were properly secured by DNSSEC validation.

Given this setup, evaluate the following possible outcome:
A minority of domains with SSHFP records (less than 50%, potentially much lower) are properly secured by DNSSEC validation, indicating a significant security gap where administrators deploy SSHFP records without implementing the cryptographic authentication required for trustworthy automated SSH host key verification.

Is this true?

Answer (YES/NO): YES